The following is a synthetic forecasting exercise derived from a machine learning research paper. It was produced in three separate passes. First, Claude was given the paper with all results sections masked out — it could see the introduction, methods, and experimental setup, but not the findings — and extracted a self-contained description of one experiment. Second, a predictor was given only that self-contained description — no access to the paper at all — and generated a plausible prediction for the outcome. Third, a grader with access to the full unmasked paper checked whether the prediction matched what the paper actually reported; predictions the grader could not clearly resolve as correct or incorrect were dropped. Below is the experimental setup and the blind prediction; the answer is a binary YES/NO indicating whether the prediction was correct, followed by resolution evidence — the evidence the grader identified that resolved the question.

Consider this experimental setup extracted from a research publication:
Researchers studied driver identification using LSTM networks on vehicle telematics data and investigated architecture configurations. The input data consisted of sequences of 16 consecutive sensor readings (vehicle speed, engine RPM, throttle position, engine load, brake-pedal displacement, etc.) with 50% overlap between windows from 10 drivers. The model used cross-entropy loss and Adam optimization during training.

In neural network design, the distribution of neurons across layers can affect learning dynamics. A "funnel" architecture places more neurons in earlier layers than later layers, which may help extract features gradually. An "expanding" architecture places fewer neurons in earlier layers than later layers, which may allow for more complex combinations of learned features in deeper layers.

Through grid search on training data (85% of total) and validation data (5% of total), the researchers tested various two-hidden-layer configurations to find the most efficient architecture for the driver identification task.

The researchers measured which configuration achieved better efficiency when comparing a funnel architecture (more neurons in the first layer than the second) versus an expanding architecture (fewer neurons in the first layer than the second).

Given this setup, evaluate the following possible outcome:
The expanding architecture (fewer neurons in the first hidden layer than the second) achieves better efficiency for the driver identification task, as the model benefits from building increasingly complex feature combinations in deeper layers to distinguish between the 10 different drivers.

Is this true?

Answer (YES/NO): YES